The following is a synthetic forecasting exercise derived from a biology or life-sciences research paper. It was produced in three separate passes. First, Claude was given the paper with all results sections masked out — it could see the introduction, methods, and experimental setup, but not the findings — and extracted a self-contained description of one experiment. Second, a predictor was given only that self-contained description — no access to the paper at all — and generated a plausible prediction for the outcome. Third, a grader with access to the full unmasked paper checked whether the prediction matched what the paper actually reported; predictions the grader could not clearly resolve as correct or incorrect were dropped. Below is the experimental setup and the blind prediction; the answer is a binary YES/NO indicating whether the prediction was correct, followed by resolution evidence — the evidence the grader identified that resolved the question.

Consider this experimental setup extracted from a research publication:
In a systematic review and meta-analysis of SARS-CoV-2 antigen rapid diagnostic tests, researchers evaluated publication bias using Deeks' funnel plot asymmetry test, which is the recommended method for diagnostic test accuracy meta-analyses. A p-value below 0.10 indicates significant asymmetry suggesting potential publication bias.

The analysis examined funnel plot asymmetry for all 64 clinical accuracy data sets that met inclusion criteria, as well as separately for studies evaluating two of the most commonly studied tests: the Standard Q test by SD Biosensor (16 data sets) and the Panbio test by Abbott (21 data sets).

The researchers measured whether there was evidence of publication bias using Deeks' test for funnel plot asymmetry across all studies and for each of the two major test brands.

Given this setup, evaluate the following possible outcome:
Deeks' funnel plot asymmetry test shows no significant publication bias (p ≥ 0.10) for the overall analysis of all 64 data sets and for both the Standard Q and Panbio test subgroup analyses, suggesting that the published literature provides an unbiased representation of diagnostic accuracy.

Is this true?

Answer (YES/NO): NO